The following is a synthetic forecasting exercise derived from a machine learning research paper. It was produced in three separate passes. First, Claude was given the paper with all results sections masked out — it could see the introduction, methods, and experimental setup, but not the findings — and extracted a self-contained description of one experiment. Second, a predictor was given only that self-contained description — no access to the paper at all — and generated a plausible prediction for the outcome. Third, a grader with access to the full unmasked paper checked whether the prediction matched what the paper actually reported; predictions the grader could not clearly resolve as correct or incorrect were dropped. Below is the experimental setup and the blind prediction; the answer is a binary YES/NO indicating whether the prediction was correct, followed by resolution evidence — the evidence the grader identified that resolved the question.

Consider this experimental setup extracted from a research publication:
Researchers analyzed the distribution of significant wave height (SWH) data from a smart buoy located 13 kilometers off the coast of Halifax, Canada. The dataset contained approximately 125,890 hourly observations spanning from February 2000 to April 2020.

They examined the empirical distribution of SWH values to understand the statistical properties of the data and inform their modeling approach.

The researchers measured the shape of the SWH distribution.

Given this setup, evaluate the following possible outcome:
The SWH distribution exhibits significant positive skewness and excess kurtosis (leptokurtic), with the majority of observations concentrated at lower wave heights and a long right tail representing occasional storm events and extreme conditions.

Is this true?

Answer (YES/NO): NO